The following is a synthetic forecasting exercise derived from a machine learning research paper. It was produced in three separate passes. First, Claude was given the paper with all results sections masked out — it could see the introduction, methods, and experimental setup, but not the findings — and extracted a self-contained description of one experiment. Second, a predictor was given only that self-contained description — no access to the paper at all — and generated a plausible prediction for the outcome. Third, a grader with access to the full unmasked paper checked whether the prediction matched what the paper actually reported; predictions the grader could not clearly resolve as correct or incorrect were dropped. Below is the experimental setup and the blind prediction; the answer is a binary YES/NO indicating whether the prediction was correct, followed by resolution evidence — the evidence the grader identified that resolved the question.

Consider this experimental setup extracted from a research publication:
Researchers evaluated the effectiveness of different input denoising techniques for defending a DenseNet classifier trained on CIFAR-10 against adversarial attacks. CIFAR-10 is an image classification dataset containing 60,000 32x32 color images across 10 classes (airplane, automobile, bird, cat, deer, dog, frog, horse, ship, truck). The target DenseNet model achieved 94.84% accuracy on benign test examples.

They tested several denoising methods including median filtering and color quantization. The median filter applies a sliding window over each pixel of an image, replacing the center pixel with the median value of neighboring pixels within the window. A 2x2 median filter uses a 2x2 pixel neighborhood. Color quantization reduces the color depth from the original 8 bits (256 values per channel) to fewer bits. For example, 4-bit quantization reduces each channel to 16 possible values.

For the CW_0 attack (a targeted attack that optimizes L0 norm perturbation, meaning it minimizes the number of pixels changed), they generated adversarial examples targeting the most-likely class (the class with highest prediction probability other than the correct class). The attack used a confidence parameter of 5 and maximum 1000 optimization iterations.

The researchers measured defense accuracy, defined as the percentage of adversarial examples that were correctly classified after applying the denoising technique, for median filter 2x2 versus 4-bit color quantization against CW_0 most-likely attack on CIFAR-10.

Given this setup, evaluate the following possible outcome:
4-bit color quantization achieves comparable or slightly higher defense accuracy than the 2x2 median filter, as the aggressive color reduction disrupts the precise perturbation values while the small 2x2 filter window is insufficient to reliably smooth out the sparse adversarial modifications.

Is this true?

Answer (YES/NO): NO